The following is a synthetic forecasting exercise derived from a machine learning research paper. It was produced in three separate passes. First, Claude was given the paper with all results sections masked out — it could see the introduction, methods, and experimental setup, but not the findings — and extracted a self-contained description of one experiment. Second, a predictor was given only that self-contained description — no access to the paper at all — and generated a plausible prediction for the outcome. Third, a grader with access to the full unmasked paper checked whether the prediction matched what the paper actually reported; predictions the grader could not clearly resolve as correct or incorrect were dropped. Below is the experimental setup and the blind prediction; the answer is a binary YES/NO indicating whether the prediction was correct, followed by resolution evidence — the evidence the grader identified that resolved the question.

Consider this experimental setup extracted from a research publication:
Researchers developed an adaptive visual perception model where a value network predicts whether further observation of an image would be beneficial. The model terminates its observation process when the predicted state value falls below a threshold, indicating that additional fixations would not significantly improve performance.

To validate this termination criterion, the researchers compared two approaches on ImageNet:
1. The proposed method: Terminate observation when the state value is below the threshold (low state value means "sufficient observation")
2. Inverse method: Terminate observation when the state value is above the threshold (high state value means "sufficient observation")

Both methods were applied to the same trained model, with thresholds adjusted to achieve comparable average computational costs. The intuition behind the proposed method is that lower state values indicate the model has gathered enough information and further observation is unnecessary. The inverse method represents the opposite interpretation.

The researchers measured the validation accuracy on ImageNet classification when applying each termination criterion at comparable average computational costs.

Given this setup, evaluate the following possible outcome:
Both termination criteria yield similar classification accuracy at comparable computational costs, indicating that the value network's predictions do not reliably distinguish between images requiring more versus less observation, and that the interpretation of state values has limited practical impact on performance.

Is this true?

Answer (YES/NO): NO